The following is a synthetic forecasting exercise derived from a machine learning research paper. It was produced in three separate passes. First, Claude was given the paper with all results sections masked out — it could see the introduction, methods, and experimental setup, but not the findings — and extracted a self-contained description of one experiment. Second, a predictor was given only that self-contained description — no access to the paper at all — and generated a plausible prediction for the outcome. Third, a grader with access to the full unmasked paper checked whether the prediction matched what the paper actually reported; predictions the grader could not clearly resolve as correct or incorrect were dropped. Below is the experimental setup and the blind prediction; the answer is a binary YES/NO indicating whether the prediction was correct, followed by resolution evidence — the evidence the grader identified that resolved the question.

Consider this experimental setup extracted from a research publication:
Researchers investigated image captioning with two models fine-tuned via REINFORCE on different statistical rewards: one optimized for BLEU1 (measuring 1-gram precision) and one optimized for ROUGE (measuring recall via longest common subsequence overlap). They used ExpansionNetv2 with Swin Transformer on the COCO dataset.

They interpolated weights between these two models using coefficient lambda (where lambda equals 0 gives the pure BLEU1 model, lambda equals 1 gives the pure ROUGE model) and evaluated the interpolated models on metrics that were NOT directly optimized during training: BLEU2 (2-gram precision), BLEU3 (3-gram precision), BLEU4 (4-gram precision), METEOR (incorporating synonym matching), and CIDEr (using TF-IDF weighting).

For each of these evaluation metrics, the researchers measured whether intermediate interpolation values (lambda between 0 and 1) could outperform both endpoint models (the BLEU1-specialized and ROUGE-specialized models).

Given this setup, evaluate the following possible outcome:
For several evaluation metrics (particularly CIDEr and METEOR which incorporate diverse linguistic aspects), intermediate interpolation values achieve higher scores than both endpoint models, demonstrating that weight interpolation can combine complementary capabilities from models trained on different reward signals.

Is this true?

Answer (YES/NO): YES